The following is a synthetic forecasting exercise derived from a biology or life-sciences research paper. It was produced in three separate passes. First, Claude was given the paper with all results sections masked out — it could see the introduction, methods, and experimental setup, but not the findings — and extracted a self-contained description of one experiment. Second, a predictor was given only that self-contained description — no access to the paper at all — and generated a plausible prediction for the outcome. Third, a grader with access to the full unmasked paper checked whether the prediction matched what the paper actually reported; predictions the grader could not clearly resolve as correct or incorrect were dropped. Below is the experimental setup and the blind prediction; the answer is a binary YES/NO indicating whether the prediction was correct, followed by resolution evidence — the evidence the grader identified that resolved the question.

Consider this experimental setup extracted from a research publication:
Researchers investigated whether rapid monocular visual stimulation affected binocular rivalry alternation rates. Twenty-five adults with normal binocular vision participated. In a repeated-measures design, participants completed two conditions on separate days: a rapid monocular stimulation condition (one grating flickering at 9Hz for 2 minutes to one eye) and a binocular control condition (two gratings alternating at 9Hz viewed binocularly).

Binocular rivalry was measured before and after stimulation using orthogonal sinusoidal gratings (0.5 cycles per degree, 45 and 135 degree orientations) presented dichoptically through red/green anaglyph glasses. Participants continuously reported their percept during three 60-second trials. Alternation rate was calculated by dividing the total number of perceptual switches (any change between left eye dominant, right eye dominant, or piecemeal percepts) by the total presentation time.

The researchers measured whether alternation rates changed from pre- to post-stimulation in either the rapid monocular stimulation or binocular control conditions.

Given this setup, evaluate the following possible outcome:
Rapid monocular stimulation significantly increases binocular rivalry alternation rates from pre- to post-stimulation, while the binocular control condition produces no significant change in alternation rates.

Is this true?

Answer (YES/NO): NO